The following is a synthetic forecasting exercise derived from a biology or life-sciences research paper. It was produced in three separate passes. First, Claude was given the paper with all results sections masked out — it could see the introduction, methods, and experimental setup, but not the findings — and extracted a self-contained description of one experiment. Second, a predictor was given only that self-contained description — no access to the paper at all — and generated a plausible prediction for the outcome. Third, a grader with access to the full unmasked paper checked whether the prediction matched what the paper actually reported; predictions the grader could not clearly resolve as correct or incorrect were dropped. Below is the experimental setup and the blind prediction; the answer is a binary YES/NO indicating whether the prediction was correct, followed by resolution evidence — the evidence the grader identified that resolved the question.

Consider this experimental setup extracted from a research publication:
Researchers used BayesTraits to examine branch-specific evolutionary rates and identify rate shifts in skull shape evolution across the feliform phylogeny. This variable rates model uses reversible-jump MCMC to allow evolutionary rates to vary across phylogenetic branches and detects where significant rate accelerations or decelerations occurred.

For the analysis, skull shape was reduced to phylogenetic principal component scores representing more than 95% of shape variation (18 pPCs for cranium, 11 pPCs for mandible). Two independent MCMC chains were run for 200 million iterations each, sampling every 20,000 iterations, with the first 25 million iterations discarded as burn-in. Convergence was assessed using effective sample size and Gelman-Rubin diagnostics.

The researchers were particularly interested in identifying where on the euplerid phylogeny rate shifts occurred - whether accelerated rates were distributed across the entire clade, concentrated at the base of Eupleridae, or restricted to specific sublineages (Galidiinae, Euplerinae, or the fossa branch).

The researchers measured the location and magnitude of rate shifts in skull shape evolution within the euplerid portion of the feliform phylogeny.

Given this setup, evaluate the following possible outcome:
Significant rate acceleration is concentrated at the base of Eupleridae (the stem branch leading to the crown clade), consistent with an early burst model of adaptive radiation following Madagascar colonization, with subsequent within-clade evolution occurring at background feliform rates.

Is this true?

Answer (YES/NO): NO